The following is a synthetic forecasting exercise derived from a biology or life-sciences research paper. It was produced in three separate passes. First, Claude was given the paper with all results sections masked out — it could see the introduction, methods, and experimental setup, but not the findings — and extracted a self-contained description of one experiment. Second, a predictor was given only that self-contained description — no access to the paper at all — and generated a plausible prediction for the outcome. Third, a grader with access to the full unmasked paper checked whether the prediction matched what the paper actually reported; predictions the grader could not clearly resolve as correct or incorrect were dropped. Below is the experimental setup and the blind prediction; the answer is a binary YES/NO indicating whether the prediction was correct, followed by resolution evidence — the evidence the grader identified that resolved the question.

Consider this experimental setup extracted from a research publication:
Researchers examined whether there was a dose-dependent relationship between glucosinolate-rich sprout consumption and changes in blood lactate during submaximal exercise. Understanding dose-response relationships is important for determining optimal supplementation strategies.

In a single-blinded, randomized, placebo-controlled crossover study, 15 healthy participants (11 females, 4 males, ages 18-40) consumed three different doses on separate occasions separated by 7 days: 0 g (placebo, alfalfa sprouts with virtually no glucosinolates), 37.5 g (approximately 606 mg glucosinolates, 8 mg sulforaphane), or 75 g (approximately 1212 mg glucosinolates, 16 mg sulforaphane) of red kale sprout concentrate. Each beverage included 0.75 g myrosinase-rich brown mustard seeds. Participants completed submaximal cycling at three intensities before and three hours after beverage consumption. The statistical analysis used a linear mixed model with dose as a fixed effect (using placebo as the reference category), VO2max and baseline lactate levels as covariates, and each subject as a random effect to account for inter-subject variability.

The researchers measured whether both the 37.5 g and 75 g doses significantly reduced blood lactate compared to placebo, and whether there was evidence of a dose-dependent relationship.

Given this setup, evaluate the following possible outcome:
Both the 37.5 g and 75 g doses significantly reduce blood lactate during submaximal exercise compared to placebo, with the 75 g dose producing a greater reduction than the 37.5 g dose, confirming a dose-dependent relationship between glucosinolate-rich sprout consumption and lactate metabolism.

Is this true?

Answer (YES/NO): NO